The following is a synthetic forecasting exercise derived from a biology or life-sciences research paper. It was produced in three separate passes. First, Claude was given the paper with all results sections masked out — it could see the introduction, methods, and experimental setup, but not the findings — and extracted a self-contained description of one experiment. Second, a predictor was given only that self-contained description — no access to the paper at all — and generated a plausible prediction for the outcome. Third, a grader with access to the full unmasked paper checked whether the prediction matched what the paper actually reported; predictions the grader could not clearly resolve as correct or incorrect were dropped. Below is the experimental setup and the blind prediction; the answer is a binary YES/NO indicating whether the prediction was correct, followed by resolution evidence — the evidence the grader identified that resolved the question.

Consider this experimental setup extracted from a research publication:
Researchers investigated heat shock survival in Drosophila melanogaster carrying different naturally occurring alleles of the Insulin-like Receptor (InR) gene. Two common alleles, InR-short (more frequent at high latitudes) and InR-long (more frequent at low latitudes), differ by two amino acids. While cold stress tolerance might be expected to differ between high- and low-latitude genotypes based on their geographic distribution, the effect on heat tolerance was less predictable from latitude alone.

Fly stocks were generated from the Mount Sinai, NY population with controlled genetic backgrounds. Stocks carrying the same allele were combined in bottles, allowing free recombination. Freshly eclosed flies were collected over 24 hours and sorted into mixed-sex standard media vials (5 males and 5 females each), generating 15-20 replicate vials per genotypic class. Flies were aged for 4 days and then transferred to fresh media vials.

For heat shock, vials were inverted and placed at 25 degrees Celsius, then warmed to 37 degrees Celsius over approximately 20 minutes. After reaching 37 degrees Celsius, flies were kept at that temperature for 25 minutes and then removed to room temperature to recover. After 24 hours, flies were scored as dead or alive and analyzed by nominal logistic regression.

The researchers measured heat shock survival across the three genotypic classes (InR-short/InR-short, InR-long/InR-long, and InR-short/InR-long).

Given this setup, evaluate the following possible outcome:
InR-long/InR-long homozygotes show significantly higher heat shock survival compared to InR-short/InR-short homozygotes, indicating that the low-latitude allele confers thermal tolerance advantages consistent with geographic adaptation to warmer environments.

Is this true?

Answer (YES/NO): YES